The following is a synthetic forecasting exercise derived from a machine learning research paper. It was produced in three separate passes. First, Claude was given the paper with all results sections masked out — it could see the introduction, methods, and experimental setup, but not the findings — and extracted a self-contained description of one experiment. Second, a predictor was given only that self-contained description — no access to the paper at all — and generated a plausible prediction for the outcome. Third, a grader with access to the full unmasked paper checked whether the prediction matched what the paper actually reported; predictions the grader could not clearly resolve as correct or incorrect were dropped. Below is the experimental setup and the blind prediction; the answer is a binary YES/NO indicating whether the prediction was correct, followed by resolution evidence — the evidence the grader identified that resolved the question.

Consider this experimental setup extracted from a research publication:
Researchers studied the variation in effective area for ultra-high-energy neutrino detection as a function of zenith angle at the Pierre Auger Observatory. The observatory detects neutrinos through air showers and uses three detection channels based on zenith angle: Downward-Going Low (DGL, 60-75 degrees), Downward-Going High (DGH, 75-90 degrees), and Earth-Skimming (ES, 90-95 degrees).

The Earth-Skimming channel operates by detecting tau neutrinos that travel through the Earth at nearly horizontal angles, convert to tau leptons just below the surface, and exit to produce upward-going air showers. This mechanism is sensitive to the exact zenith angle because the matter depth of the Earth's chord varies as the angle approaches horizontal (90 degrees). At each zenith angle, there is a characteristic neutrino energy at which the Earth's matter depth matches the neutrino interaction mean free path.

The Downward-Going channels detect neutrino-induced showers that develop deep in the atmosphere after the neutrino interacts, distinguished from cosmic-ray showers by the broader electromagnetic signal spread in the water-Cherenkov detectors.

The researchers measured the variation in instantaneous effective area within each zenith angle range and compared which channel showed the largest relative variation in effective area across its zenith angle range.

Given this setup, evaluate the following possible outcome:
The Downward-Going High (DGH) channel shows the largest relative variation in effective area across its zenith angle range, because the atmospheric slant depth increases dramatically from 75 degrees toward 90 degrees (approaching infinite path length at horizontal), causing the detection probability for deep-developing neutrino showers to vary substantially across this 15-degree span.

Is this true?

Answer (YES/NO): NO